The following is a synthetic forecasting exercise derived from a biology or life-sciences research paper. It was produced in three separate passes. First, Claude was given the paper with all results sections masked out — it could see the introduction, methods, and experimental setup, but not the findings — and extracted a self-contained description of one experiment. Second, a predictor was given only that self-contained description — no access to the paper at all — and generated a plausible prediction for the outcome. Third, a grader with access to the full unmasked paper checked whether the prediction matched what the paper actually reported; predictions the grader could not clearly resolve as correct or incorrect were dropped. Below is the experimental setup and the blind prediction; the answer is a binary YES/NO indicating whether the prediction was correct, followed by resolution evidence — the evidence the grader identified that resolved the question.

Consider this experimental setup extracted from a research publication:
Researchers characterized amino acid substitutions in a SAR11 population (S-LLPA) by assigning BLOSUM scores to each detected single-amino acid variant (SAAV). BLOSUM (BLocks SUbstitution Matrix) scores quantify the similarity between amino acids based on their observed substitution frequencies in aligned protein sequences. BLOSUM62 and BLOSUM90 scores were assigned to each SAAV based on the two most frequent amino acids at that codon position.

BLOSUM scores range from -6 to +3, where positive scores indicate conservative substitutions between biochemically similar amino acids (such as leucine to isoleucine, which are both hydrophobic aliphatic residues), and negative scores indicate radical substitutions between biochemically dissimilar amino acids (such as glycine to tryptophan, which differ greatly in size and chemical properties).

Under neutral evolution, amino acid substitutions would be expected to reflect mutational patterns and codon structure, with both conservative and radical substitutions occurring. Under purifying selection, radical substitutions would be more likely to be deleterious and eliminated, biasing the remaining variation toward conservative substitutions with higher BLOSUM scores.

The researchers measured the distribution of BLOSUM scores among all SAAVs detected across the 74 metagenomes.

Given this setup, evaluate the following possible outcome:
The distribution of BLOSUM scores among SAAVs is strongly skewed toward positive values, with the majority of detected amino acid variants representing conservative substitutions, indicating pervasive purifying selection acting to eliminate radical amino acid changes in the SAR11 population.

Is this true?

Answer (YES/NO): YES